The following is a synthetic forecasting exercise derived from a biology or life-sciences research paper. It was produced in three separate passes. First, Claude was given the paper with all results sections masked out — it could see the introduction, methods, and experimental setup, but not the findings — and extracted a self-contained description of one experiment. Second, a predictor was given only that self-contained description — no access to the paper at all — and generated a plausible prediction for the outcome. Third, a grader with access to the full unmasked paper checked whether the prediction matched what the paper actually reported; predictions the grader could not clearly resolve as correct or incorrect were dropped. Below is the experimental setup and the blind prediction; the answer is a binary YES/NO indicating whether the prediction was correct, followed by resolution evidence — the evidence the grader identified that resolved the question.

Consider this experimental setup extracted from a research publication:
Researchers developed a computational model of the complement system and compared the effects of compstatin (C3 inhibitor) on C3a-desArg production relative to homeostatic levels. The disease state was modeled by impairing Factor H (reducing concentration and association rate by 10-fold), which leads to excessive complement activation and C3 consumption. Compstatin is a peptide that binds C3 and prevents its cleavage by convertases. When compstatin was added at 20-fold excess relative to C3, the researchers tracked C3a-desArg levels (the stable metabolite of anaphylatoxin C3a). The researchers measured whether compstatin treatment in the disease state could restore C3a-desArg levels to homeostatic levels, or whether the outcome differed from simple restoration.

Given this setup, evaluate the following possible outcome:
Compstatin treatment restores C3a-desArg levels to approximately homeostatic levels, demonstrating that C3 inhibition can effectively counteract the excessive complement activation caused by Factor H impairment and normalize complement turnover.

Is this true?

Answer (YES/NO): NO